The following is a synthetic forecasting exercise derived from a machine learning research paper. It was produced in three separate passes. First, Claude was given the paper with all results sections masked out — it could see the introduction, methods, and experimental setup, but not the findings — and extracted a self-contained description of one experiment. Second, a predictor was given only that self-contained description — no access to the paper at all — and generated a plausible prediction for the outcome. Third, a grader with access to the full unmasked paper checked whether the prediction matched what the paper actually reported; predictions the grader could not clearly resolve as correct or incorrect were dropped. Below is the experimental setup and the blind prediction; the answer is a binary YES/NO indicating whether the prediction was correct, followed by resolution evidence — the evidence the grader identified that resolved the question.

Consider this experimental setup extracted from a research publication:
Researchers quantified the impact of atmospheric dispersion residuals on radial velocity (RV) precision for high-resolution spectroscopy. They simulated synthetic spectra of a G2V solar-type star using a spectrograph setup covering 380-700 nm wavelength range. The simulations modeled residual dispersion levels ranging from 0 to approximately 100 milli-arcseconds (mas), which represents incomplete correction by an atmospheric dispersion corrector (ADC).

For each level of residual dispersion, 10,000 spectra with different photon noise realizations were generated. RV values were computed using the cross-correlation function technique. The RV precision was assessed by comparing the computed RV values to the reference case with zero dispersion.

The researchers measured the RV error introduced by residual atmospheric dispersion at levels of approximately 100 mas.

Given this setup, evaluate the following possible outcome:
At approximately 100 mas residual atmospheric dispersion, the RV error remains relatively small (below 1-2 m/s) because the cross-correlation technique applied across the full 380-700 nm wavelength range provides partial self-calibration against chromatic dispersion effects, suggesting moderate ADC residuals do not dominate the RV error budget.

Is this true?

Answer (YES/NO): YES